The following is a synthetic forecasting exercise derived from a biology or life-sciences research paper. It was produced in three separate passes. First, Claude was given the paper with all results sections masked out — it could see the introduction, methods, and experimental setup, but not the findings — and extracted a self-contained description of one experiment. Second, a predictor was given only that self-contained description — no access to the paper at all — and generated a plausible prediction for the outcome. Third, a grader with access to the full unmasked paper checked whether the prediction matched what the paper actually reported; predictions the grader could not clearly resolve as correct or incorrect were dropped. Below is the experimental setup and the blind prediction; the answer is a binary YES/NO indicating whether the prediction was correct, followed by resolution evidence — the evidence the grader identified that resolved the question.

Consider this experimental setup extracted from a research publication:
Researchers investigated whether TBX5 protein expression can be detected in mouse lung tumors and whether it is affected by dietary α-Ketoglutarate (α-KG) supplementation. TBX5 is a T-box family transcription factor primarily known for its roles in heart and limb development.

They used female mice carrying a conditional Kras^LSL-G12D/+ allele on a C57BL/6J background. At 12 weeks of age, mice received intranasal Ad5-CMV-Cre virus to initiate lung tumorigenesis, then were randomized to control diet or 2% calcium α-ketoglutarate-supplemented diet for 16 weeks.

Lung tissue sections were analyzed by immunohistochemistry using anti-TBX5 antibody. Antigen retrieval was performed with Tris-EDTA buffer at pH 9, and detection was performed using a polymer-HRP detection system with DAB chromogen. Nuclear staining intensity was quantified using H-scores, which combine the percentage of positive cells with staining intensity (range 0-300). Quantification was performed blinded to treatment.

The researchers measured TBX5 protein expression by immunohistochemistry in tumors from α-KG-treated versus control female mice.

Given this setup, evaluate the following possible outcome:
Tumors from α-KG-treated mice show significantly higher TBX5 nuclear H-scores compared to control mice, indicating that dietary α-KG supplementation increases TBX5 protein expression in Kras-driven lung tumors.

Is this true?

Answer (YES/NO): YES